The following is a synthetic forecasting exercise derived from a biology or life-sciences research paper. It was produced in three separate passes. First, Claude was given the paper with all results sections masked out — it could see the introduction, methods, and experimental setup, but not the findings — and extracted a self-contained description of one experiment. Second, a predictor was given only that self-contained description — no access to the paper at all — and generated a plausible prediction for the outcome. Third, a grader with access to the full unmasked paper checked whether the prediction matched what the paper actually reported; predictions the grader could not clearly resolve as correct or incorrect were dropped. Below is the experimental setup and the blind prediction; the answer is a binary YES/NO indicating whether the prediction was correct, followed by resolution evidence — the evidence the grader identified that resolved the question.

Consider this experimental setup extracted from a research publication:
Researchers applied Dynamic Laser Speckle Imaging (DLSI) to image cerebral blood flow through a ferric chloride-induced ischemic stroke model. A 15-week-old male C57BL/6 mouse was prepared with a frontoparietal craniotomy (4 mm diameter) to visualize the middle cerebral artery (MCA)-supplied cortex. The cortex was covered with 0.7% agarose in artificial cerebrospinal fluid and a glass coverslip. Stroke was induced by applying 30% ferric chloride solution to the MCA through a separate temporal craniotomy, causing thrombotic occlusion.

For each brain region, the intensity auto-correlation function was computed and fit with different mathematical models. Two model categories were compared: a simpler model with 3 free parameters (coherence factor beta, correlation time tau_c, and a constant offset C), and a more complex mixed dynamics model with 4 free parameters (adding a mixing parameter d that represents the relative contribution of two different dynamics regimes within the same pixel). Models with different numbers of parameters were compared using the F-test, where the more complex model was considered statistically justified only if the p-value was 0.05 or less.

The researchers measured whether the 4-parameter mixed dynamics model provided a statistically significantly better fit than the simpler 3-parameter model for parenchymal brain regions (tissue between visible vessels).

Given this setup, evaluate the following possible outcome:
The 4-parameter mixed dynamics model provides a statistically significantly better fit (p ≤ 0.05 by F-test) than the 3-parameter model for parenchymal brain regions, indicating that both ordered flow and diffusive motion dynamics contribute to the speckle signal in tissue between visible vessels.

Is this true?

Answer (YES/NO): NO